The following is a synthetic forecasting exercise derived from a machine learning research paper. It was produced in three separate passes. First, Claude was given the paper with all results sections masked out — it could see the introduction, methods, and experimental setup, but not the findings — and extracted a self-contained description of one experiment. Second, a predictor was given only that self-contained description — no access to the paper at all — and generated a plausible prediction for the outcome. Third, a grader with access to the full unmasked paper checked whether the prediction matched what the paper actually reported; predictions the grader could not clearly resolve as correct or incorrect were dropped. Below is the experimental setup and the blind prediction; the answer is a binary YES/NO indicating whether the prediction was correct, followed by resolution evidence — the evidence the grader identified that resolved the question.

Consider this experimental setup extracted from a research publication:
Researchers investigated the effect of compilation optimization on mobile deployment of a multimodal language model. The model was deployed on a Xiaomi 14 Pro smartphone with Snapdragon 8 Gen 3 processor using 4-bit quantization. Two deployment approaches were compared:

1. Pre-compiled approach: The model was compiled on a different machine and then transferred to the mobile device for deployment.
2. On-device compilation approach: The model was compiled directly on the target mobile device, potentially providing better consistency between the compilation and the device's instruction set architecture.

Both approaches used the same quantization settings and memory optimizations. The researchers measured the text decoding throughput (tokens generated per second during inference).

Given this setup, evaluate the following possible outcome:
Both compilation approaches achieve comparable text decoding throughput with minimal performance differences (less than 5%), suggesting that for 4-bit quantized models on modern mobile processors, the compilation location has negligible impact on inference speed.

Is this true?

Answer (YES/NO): NO